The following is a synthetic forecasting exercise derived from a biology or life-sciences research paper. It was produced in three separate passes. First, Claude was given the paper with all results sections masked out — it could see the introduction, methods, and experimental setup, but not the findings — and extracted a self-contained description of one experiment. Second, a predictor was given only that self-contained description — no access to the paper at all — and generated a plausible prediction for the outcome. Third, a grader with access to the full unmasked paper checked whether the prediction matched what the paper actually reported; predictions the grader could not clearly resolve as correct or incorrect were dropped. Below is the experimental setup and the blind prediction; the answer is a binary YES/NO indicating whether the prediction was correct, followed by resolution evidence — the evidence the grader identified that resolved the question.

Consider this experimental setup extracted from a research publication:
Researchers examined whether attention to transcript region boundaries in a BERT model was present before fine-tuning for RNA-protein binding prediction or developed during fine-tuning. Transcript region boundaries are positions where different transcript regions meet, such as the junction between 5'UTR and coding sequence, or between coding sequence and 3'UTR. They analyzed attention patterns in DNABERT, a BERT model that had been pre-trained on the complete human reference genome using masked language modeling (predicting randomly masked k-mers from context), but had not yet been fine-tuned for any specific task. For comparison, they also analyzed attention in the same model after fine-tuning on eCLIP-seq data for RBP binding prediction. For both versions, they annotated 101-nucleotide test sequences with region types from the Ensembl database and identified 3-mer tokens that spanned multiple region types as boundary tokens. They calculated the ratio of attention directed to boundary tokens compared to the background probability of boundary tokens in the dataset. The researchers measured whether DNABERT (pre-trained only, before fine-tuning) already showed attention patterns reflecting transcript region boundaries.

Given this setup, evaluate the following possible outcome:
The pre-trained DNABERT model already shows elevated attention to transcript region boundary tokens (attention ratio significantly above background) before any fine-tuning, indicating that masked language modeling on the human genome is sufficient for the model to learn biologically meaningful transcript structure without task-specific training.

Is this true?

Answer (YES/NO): YES